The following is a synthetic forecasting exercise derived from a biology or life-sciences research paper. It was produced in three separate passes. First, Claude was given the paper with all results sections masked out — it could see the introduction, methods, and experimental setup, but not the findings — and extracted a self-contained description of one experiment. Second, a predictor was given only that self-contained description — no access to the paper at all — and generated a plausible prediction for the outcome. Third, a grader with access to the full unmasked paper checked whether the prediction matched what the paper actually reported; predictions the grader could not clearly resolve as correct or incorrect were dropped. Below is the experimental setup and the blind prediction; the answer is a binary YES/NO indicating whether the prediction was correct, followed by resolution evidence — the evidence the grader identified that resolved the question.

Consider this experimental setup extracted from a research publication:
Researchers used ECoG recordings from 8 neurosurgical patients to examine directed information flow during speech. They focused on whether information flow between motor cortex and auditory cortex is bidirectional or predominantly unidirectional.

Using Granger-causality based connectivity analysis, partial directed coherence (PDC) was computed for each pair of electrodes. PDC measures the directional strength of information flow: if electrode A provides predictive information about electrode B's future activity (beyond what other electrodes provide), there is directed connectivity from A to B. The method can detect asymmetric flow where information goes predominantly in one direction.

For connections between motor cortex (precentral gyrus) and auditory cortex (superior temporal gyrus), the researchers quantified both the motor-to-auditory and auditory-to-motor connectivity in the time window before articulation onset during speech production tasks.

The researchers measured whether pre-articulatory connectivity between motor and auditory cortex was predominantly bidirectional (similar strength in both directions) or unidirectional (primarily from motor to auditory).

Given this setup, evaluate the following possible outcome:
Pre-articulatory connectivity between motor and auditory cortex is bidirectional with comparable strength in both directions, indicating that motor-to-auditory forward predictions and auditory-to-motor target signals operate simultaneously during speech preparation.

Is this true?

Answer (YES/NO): NO